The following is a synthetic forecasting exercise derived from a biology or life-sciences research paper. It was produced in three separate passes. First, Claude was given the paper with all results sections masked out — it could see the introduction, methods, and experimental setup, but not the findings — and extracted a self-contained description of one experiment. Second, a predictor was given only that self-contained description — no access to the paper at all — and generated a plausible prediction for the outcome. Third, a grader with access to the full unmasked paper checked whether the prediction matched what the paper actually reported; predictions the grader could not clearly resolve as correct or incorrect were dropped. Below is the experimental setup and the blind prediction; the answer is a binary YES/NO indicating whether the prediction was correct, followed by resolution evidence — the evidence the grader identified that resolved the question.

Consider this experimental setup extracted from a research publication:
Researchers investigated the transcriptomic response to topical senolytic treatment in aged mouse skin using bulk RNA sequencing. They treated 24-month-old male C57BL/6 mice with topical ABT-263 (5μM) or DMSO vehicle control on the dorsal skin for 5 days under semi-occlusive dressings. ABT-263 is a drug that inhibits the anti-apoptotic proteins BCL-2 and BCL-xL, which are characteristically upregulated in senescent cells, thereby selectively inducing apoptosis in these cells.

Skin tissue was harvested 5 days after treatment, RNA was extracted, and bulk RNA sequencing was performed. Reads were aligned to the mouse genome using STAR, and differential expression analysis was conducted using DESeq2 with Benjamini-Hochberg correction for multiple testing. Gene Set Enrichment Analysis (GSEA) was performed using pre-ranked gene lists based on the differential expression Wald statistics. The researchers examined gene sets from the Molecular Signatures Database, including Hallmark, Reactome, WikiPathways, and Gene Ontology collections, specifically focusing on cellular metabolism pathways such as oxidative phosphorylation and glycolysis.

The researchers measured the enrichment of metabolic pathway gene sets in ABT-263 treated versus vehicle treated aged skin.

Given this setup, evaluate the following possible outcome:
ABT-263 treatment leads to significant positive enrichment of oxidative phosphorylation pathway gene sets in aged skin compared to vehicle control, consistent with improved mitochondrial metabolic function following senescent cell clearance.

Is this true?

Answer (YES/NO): NO